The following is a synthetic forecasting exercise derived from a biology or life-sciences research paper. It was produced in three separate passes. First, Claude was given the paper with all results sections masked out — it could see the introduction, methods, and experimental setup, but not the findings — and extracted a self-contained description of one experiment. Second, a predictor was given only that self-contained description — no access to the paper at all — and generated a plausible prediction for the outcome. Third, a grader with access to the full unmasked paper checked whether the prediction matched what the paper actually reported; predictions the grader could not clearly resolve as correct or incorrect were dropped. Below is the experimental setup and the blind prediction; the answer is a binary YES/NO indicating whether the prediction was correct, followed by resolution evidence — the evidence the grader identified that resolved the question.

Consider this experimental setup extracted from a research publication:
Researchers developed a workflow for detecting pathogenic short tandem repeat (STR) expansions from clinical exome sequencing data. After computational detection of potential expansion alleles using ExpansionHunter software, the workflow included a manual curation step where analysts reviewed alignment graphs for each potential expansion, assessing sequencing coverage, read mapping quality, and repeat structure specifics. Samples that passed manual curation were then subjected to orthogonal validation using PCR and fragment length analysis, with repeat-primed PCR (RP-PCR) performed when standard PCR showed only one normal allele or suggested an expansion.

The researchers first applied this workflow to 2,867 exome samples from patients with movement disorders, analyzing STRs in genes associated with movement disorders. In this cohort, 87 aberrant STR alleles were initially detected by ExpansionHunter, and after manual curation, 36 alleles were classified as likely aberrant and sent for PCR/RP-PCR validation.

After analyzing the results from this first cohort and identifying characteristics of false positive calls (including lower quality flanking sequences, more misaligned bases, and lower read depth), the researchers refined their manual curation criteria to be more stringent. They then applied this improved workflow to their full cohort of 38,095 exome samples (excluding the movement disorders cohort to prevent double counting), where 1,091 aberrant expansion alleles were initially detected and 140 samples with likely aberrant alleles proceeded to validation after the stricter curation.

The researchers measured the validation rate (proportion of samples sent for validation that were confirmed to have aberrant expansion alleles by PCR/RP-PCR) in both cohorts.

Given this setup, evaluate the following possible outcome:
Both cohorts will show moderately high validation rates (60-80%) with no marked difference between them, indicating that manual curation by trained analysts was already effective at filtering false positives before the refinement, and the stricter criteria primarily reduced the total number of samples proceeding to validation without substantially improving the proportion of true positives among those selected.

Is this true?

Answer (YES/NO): NO